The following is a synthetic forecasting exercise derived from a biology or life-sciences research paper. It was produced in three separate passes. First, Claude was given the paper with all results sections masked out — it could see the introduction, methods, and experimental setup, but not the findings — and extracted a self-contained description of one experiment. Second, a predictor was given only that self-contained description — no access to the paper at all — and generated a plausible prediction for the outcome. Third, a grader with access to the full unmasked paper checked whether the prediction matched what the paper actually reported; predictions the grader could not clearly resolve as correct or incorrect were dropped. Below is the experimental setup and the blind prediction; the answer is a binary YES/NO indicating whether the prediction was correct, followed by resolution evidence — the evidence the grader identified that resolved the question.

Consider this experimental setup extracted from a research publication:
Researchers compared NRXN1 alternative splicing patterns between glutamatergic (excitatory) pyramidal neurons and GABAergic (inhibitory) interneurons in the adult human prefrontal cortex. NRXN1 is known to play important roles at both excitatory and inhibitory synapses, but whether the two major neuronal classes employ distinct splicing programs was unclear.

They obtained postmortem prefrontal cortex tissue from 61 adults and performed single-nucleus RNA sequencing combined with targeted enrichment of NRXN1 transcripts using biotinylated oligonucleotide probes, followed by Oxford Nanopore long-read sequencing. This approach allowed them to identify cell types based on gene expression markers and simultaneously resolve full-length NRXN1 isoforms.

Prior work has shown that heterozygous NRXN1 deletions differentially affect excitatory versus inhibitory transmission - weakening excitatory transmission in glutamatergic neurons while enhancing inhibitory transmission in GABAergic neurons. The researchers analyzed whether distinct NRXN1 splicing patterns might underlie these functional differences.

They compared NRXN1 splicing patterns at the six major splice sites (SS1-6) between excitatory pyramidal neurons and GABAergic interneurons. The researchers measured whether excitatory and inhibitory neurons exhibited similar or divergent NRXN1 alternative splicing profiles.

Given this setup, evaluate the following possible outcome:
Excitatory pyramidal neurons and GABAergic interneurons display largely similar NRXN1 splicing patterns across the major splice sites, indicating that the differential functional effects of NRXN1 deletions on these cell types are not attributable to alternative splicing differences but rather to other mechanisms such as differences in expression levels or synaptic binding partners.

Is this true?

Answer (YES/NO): NO